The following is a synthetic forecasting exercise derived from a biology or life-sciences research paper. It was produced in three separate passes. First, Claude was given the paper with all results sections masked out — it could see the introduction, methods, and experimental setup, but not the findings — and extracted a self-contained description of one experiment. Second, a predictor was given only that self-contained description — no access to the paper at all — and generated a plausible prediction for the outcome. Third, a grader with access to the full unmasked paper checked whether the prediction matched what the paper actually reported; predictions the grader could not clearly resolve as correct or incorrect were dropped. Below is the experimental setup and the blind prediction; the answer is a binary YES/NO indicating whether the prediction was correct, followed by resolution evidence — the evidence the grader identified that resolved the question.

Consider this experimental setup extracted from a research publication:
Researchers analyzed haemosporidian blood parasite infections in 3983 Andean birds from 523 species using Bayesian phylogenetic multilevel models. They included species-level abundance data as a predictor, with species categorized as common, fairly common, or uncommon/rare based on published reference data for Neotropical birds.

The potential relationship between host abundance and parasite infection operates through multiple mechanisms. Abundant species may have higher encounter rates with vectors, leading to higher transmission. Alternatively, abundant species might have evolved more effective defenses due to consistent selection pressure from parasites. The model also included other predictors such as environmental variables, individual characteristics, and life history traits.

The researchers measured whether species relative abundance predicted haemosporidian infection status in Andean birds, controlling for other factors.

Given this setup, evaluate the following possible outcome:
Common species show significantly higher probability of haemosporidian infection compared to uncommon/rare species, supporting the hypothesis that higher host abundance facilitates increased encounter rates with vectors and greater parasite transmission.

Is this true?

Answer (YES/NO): YES